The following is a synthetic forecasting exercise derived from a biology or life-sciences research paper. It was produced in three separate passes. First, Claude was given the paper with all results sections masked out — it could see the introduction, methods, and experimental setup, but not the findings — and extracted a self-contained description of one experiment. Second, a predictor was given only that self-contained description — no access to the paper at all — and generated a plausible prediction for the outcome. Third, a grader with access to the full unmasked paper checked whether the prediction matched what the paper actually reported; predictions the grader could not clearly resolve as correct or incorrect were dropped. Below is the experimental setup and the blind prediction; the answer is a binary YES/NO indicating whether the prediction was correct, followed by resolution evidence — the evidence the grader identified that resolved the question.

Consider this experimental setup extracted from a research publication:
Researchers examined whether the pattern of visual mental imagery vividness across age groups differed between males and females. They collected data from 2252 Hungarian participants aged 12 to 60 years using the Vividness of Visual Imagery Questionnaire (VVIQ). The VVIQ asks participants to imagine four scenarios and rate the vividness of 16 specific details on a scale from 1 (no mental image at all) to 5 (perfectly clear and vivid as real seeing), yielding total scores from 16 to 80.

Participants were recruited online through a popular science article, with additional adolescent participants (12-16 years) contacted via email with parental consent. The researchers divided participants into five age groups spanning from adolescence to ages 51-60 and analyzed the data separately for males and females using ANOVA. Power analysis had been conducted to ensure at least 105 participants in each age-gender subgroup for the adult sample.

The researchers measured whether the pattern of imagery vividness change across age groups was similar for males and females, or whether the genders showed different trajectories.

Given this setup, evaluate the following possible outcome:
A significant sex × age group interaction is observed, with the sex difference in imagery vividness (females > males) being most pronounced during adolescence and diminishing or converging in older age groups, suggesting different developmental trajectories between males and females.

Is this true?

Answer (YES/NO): NO